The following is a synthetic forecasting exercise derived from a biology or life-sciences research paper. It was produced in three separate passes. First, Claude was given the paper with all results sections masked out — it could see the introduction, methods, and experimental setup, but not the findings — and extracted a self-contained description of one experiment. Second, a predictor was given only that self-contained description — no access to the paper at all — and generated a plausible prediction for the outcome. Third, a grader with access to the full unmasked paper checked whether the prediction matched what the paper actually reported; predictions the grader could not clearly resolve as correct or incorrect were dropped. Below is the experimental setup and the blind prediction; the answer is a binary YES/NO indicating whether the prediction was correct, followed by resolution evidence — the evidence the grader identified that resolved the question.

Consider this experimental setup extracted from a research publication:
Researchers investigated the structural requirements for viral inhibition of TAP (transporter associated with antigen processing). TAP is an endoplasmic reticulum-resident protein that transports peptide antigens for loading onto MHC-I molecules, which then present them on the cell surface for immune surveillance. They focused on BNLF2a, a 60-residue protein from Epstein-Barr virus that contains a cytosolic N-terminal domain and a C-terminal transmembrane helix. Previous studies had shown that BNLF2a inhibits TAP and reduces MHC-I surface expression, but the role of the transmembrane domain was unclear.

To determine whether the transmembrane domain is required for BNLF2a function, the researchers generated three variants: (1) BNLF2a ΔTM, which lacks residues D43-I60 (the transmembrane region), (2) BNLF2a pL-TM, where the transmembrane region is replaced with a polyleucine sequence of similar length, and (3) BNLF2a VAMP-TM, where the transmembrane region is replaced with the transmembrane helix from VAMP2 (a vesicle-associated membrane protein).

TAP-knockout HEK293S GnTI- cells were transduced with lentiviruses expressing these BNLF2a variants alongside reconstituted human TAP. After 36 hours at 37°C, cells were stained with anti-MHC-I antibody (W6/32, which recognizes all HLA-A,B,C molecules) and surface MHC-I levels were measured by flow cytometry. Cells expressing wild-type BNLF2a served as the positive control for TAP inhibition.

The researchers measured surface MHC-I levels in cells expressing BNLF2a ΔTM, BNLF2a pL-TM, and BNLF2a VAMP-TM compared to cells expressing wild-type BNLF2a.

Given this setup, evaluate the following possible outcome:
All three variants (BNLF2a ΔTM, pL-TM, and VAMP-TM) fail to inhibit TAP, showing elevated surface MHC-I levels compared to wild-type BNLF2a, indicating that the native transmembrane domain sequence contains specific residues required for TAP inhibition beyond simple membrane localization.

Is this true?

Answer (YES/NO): NO